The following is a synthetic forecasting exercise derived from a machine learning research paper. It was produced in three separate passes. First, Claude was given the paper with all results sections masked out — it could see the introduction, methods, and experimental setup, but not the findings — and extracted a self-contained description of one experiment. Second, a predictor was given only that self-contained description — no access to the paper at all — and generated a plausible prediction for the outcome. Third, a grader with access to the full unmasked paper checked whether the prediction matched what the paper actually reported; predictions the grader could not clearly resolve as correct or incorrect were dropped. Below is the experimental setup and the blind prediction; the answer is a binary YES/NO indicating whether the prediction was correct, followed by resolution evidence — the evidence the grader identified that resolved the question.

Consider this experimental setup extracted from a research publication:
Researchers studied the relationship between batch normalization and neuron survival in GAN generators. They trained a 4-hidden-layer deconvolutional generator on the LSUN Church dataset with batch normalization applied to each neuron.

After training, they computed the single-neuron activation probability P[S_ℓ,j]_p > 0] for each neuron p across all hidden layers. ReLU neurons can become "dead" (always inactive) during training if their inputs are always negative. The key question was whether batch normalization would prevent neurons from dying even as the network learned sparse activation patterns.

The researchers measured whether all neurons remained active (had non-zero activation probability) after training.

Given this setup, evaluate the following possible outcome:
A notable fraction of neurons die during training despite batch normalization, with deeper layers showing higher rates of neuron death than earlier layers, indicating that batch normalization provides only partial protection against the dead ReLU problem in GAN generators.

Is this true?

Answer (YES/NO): NO